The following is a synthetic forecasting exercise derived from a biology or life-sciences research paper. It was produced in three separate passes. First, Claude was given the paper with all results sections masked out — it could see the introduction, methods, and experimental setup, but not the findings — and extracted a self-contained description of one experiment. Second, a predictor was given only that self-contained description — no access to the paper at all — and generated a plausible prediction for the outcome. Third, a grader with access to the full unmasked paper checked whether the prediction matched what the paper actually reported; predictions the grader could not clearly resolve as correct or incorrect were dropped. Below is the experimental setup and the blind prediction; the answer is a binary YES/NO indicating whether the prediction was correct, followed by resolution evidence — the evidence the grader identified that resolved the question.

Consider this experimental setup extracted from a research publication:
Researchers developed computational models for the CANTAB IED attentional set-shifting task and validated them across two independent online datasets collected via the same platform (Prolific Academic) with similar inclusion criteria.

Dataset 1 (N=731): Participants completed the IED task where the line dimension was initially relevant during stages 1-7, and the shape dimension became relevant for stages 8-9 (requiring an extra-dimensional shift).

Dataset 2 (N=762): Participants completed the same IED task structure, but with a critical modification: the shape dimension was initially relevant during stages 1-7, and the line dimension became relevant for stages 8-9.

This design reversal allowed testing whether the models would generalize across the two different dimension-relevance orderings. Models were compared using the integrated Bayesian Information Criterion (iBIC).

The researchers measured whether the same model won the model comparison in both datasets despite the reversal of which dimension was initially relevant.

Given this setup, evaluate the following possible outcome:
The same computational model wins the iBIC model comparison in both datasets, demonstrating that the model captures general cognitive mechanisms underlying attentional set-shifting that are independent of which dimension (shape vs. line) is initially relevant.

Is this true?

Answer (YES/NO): NO